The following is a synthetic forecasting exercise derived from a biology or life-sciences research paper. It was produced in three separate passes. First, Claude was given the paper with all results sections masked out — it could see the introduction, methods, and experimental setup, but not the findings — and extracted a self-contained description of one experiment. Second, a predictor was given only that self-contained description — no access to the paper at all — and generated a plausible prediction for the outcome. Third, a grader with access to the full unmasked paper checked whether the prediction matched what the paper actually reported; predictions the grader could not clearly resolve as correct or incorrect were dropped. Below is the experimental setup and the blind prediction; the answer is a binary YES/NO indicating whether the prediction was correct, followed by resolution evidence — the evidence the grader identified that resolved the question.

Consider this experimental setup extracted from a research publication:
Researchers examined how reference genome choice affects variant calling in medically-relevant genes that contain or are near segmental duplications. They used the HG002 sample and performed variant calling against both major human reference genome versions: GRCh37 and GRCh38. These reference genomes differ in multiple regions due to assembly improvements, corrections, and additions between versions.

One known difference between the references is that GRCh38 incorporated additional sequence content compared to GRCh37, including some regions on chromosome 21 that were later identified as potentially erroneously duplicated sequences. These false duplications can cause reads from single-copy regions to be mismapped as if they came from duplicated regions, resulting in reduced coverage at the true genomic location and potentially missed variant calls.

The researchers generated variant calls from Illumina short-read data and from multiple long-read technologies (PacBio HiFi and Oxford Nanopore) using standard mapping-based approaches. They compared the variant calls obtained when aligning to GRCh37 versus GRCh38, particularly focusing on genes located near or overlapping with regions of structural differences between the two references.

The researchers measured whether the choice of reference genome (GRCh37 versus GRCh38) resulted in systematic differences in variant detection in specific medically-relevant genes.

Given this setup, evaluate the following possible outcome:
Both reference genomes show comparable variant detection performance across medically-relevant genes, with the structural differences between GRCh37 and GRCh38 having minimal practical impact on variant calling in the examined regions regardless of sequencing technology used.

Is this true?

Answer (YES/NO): NO